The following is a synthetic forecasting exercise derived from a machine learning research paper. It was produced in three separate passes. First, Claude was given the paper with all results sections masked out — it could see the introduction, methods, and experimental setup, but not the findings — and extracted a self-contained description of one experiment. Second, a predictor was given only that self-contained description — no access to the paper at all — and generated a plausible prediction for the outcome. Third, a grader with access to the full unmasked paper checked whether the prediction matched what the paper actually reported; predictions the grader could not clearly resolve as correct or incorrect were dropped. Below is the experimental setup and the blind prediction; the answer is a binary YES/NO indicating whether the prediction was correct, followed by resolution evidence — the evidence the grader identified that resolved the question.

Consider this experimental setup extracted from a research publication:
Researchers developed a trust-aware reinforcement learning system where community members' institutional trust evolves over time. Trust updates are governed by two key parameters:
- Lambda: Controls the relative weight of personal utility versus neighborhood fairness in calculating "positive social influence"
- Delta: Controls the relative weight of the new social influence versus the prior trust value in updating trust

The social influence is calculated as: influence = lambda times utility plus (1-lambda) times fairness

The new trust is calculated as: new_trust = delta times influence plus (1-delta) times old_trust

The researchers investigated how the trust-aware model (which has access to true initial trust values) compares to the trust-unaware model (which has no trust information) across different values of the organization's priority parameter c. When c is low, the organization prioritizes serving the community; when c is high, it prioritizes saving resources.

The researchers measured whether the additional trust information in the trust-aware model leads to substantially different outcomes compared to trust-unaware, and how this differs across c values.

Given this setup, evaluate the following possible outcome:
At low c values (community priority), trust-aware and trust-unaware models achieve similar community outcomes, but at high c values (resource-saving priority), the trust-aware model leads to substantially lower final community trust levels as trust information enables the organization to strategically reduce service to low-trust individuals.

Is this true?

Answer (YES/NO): NO